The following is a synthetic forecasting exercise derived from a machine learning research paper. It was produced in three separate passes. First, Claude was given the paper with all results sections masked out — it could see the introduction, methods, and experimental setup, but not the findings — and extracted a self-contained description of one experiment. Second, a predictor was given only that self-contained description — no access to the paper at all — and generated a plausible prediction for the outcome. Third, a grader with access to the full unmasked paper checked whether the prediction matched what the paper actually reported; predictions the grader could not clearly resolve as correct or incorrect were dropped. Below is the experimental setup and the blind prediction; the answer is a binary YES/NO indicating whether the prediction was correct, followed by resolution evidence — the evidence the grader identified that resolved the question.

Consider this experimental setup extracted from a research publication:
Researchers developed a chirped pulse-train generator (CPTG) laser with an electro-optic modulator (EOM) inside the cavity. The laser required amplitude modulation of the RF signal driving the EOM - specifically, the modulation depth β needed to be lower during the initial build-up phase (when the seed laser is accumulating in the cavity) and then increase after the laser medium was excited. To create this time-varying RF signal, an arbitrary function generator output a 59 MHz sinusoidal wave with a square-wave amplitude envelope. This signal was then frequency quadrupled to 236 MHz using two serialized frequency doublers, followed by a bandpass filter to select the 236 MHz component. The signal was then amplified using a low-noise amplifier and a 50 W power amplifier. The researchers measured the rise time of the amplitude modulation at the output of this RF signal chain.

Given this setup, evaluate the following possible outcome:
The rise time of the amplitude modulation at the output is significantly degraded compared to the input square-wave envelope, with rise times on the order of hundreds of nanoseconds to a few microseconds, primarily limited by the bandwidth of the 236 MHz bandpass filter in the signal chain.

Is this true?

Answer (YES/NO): NO